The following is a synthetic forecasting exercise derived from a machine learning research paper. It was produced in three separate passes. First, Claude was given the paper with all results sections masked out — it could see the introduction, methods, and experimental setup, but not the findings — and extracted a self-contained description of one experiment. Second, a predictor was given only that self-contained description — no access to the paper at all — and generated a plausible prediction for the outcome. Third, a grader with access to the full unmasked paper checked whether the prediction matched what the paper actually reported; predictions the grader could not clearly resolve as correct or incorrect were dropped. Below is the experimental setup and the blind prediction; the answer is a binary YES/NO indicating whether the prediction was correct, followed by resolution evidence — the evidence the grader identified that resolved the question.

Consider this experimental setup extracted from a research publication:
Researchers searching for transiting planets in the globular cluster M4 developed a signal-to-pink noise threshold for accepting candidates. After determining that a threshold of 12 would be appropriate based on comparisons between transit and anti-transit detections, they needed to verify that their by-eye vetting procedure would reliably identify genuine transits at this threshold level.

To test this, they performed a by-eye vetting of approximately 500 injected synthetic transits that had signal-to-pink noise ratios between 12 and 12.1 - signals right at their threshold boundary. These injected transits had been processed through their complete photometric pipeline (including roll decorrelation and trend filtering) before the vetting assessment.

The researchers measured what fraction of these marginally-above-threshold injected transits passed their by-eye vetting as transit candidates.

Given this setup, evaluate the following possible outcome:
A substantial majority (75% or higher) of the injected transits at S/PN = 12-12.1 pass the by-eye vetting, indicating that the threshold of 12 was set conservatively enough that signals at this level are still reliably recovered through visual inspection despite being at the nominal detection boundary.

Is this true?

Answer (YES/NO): YES